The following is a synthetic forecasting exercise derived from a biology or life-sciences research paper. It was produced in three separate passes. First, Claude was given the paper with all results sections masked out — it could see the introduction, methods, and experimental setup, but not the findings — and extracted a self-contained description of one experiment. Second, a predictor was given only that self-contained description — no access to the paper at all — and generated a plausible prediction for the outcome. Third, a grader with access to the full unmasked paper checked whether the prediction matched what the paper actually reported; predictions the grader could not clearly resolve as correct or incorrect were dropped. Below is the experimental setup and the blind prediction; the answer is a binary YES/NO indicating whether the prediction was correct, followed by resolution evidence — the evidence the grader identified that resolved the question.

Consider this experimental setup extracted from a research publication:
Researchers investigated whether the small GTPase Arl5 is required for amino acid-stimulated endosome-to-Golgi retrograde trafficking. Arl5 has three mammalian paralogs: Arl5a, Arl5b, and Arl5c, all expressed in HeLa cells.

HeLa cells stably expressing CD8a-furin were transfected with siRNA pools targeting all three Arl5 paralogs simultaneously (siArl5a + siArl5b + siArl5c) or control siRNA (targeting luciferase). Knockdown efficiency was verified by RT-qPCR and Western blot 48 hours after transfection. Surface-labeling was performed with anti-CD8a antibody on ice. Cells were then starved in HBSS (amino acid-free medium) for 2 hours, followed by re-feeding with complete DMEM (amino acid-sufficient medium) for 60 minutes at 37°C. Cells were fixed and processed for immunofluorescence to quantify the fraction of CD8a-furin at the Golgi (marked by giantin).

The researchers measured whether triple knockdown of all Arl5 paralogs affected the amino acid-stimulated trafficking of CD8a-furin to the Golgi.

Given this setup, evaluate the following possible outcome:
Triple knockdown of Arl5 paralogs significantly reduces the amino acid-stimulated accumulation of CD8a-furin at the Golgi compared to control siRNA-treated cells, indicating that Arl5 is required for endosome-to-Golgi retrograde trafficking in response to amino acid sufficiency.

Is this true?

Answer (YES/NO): YES